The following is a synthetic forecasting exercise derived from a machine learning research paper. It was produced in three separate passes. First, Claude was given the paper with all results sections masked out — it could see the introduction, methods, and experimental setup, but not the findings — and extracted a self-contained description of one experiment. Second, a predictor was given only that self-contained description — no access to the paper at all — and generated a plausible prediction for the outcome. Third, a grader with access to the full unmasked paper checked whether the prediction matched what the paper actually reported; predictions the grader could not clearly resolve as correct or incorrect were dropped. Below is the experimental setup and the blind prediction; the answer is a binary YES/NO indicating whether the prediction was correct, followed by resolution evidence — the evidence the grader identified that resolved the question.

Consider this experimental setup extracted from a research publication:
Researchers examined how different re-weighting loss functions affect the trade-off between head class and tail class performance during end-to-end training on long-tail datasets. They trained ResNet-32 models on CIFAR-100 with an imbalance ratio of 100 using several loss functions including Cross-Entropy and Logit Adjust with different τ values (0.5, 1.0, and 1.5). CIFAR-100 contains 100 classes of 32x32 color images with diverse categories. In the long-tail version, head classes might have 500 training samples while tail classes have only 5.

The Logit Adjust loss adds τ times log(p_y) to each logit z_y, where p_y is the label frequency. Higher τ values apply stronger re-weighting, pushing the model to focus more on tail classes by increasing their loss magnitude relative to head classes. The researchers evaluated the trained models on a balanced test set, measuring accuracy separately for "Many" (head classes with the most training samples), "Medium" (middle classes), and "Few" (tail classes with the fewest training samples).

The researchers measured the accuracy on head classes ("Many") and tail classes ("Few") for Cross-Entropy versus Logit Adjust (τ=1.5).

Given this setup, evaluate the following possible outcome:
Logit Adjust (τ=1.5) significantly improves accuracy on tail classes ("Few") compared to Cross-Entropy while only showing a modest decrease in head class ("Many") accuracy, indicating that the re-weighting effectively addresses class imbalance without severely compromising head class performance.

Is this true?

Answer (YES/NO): NO